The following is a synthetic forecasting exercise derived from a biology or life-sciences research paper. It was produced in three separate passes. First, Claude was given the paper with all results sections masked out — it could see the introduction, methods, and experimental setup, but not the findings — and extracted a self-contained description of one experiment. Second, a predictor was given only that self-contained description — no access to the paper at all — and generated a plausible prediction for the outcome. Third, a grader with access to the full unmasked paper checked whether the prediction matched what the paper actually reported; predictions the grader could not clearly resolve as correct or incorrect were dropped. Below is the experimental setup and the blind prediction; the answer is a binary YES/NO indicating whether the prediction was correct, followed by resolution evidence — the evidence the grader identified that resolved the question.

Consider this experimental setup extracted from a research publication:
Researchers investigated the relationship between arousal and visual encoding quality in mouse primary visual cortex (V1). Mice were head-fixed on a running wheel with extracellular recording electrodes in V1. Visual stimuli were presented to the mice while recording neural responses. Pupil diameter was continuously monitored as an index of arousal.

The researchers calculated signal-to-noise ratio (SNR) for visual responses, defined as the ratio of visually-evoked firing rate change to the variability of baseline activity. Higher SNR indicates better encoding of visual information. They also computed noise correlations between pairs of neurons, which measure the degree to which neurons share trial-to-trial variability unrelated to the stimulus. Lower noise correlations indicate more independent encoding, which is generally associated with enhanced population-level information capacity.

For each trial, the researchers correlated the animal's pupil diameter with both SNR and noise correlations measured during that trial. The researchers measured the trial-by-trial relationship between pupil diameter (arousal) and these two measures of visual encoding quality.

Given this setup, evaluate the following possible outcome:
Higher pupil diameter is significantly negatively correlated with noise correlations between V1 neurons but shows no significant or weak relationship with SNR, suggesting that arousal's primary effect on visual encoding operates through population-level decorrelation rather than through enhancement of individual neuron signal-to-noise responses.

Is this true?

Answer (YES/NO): NO